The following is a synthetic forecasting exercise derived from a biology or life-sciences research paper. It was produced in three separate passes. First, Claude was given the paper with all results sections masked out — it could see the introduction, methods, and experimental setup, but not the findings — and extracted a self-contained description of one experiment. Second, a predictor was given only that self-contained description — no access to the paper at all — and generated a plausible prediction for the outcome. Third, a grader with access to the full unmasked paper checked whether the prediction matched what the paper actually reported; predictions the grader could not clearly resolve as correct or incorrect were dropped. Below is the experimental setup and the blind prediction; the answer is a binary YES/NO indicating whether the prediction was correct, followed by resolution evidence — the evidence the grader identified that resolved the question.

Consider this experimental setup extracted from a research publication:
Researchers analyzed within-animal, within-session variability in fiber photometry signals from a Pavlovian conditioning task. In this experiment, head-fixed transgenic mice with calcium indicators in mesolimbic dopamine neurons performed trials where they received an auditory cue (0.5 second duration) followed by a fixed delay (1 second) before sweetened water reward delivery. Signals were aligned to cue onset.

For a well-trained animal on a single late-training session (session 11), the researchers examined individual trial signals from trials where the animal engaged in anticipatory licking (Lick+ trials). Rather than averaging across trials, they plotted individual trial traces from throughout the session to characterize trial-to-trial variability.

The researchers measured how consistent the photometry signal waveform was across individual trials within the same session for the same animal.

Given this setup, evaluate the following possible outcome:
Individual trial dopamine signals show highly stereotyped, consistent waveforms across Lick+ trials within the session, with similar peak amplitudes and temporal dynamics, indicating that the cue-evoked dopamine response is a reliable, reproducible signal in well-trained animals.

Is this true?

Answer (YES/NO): NO